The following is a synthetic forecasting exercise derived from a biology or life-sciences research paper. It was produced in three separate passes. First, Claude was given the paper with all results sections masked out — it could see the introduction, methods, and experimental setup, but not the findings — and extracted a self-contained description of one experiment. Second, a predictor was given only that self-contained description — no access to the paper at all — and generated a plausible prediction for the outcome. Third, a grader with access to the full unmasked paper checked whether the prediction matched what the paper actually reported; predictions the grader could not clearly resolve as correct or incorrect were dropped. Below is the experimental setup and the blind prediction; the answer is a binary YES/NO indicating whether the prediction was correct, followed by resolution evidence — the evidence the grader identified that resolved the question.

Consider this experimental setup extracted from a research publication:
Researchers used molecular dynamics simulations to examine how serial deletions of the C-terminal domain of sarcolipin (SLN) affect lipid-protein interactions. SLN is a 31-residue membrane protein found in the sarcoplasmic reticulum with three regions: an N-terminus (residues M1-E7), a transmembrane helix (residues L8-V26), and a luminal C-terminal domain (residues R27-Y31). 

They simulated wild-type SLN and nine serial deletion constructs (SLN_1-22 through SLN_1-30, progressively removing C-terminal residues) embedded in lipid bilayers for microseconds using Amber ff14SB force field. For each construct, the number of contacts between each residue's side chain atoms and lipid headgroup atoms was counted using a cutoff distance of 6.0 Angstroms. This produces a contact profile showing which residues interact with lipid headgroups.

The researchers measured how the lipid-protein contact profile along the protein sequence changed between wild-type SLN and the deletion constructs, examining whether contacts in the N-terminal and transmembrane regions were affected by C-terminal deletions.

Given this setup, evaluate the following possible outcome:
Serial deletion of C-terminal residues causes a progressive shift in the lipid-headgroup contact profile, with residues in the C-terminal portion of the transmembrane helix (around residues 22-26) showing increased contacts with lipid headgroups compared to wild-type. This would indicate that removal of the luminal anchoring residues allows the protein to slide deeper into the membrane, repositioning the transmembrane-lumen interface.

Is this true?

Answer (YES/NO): NO